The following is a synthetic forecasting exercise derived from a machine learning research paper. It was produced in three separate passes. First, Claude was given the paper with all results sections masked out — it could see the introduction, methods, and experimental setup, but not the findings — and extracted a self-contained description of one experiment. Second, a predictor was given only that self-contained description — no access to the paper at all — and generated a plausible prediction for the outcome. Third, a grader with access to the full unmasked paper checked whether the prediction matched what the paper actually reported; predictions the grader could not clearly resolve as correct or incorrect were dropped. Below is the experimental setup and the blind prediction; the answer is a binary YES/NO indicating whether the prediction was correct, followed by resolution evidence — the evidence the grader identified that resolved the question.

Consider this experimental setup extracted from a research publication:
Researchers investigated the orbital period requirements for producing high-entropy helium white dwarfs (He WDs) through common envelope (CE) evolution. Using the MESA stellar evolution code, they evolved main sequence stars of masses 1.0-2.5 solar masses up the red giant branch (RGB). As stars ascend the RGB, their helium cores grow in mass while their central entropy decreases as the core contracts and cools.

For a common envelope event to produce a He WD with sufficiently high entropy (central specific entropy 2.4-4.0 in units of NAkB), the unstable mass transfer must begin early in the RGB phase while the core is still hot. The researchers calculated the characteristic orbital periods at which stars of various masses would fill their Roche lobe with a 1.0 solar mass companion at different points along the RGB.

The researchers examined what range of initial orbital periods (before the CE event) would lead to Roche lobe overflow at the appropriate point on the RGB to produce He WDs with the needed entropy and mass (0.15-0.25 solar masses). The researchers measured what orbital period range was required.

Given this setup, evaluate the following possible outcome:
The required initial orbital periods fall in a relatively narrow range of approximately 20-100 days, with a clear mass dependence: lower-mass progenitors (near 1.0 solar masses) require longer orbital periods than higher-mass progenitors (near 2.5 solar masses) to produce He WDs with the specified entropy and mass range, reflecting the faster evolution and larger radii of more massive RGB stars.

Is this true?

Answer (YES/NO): NO